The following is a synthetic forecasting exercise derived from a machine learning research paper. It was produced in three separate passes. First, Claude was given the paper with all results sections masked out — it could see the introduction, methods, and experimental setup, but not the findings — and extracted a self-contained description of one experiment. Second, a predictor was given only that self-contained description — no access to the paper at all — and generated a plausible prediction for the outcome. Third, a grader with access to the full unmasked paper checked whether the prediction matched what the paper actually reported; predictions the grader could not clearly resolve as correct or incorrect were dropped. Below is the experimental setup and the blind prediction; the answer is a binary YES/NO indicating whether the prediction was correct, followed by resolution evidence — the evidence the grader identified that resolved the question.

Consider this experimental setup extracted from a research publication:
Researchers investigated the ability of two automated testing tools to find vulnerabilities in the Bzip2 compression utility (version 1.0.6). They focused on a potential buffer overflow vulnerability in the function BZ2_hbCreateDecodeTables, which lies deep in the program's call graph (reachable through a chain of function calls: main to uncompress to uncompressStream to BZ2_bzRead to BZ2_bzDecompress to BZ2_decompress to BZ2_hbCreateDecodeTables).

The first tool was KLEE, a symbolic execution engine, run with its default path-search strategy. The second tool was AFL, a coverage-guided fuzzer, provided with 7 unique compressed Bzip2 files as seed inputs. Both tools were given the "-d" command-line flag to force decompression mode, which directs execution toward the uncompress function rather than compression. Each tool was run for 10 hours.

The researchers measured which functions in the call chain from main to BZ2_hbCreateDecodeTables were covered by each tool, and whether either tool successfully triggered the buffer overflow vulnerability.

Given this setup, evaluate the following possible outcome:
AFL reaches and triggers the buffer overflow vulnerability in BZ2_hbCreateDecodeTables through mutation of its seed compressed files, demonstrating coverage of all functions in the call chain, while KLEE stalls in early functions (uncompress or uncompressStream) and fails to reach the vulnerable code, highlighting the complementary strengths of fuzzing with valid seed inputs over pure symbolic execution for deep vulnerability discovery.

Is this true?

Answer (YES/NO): NO